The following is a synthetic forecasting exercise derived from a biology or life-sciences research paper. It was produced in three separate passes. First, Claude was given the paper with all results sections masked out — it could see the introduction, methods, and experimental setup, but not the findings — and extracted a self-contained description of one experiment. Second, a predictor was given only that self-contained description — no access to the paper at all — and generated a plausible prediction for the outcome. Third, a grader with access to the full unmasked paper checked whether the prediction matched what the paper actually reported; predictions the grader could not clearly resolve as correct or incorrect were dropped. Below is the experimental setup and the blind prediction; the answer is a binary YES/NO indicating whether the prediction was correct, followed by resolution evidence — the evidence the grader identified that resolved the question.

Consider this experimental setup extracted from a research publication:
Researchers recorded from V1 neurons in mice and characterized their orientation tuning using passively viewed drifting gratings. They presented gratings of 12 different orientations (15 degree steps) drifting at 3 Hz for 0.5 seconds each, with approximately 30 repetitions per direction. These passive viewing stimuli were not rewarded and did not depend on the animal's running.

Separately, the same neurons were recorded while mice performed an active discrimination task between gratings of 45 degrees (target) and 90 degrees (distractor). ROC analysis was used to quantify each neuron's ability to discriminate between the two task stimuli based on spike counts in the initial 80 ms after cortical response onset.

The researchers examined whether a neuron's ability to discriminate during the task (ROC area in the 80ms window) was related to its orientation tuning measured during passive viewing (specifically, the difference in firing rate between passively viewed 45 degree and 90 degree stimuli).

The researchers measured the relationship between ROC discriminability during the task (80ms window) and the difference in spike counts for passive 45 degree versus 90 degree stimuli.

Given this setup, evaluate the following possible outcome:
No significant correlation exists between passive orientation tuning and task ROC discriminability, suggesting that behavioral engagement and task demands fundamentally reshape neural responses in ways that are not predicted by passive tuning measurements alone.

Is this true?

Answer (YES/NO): NO